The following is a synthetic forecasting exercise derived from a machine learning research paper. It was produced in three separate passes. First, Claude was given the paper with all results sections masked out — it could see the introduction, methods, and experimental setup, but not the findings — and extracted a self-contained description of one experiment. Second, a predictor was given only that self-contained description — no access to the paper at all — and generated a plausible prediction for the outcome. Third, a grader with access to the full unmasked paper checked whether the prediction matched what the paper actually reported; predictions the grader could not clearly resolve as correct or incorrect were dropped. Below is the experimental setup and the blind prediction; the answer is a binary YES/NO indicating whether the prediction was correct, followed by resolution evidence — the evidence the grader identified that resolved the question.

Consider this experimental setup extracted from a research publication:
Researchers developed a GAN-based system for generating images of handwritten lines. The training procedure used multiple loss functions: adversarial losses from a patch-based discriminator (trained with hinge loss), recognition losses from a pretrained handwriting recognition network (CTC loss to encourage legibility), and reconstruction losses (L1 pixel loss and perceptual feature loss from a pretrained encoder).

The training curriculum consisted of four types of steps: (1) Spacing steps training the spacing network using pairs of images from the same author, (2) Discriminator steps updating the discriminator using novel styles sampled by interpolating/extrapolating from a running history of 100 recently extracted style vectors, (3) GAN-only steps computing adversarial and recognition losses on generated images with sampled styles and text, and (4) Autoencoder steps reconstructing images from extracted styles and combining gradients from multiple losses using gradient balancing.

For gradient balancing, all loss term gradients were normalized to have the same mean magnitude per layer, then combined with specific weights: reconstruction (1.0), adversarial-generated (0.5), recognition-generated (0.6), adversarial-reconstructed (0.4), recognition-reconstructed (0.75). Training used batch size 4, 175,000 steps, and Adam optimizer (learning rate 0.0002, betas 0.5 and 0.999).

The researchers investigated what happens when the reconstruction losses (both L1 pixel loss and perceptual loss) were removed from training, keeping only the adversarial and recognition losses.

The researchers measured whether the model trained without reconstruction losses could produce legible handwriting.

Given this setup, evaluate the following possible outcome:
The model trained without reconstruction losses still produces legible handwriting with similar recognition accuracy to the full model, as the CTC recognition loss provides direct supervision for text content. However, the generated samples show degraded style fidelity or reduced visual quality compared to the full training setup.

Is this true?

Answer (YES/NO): NO